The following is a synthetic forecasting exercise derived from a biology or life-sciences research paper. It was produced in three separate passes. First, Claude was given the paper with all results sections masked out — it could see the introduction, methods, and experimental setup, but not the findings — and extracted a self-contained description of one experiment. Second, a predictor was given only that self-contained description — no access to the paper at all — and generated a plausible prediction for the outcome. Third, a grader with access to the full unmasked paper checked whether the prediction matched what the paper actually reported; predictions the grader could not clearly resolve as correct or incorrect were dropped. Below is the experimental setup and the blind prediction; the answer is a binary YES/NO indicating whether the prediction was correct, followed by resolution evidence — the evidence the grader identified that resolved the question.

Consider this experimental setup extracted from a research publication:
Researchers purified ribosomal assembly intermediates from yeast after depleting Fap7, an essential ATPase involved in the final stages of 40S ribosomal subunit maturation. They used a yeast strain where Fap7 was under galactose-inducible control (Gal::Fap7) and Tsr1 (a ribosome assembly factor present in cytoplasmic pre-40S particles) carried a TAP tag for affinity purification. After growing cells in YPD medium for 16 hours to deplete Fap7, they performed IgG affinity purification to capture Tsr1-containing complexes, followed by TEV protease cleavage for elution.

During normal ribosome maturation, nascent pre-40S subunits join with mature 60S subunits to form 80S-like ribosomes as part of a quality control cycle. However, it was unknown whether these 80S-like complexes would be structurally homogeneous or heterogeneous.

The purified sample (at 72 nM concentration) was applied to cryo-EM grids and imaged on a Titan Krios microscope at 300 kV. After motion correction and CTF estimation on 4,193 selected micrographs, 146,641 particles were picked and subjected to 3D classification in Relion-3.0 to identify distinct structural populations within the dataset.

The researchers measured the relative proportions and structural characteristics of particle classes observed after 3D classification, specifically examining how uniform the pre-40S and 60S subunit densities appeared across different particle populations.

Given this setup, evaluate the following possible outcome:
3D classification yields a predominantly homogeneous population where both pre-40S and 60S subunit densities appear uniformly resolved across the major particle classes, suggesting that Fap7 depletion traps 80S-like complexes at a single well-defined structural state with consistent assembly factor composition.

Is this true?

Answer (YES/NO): NO